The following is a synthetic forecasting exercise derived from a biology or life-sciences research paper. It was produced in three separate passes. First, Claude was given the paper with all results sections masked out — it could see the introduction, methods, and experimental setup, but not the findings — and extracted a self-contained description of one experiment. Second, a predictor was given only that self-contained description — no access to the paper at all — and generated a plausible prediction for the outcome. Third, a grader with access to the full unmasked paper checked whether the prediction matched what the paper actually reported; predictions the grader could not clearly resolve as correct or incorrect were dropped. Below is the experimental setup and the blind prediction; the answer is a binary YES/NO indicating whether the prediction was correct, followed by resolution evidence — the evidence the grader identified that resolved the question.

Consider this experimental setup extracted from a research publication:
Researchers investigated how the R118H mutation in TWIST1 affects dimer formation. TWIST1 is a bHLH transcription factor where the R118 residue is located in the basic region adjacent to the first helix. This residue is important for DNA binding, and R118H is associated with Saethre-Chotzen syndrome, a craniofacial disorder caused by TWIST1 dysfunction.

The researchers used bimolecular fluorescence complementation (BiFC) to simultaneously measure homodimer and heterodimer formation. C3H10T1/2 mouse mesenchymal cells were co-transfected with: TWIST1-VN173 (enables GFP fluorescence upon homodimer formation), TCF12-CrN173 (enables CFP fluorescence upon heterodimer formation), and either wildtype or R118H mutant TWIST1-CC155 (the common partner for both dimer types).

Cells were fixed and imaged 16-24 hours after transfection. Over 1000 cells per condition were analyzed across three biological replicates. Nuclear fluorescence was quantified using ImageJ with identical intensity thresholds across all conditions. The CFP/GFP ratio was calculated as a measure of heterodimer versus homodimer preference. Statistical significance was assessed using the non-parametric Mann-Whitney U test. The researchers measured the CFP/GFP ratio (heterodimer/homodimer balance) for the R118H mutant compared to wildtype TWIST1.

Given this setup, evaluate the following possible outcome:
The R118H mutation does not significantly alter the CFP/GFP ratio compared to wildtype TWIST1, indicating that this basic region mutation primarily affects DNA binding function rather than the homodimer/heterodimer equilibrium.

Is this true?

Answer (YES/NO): NO